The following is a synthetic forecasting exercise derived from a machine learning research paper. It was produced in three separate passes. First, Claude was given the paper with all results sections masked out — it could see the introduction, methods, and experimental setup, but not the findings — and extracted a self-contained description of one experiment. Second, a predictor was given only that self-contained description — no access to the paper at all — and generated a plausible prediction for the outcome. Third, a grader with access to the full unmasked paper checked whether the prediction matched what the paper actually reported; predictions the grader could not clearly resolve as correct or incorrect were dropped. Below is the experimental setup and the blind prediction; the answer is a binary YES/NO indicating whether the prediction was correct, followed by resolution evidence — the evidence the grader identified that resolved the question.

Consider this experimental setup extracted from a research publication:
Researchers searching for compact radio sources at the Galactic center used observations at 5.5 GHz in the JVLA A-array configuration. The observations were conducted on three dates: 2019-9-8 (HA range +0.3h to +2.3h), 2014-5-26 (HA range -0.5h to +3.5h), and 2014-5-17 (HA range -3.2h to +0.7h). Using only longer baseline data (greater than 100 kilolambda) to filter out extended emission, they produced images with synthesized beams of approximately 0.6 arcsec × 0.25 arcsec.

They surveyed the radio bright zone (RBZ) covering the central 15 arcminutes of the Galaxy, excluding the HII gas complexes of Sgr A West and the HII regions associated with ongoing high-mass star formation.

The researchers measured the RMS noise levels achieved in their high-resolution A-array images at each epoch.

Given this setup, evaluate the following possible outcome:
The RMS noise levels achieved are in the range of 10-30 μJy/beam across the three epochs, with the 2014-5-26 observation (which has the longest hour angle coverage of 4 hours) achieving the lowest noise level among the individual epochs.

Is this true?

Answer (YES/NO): NO